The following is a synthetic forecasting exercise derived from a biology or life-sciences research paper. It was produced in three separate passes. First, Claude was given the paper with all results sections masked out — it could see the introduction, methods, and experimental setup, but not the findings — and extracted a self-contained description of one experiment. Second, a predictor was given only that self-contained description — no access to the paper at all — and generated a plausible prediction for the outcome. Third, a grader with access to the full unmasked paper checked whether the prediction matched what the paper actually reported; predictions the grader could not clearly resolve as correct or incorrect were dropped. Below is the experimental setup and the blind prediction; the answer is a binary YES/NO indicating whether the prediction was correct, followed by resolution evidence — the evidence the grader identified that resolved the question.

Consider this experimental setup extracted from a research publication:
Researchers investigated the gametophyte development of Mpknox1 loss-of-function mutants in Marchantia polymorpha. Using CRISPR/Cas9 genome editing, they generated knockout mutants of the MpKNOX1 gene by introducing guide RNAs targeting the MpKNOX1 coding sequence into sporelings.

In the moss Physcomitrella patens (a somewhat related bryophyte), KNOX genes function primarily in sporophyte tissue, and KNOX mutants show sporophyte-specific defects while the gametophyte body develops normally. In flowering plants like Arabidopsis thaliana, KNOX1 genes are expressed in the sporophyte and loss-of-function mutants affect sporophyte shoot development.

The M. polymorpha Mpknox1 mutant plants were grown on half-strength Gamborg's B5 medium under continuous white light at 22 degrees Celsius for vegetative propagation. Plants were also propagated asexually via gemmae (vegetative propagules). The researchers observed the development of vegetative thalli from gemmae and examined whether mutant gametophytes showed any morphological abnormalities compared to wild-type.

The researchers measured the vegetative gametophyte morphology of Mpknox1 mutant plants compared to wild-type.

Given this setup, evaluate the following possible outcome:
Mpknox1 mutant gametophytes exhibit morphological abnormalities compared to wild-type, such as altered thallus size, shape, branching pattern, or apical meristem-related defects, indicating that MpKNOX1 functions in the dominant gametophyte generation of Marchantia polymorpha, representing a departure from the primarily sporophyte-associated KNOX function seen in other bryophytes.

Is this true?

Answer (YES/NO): NO